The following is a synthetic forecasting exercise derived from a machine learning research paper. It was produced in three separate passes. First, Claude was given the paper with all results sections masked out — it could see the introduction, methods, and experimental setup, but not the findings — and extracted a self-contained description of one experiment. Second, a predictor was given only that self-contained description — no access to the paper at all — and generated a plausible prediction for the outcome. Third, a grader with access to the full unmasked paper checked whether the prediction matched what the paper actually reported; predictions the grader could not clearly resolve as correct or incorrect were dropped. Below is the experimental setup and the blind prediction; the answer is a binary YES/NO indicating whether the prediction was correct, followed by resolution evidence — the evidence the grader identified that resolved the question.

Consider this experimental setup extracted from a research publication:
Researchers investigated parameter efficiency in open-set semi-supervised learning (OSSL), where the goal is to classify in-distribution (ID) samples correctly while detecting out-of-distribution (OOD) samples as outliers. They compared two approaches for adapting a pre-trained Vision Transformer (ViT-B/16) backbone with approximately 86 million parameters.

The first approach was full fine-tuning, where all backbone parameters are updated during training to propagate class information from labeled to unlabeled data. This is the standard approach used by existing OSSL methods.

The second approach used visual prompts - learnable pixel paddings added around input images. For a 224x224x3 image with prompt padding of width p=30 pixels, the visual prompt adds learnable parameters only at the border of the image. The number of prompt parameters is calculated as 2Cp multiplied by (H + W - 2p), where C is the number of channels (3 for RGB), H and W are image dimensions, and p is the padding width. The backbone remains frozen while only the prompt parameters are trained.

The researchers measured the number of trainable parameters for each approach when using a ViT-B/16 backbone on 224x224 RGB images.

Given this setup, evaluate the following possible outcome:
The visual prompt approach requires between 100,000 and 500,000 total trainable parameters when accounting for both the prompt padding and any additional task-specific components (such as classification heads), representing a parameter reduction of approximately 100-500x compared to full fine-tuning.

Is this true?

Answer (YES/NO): YES